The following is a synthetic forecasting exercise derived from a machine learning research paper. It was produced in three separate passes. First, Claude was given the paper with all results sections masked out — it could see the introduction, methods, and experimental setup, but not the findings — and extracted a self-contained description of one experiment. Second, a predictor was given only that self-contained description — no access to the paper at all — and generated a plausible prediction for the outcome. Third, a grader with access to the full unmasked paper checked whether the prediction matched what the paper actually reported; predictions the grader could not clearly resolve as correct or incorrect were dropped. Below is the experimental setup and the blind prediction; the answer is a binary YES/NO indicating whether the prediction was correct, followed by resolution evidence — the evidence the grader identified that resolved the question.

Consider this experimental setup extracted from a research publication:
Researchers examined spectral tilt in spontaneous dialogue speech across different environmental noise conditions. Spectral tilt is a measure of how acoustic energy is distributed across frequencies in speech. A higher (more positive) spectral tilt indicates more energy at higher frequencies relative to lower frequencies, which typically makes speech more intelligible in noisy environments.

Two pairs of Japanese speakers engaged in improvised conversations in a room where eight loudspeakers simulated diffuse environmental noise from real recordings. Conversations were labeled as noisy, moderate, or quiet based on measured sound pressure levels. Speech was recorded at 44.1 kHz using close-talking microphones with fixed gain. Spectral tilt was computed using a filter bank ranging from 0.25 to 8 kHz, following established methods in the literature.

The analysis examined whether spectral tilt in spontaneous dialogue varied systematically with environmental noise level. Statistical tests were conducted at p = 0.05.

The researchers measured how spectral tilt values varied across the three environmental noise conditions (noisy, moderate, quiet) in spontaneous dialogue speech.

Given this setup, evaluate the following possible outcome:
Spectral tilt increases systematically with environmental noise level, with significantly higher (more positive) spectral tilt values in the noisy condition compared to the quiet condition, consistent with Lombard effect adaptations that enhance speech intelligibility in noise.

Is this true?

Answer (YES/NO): NO